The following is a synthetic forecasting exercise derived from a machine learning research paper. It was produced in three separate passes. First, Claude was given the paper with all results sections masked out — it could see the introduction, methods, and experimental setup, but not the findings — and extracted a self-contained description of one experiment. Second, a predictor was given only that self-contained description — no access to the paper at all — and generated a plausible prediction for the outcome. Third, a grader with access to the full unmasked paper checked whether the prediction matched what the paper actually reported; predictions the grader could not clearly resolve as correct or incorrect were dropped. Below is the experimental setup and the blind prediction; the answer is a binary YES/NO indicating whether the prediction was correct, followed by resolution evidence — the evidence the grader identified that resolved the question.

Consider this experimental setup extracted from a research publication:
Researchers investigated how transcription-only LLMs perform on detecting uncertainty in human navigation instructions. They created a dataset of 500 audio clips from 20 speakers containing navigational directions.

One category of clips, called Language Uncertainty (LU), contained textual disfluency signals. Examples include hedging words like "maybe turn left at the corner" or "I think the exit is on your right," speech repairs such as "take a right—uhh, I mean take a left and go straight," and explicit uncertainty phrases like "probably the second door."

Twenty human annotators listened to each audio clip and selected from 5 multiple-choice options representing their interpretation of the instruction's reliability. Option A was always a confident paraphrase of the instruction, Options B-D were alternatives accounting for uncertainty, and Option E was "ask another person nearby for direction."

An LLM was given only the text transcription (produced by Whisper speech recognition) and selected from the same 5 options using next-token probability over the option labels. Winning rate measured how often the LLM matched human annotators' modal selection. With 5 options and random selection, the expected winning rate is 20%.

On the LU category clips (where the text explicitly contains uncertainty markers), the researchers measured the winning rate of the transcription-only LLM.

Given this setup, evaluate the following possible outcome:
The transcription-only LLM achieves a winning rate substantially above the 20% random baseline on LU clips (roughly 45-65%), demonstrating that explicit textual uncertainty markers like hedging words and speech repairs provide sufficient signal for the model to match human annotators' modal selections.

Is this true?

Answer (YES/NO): NO